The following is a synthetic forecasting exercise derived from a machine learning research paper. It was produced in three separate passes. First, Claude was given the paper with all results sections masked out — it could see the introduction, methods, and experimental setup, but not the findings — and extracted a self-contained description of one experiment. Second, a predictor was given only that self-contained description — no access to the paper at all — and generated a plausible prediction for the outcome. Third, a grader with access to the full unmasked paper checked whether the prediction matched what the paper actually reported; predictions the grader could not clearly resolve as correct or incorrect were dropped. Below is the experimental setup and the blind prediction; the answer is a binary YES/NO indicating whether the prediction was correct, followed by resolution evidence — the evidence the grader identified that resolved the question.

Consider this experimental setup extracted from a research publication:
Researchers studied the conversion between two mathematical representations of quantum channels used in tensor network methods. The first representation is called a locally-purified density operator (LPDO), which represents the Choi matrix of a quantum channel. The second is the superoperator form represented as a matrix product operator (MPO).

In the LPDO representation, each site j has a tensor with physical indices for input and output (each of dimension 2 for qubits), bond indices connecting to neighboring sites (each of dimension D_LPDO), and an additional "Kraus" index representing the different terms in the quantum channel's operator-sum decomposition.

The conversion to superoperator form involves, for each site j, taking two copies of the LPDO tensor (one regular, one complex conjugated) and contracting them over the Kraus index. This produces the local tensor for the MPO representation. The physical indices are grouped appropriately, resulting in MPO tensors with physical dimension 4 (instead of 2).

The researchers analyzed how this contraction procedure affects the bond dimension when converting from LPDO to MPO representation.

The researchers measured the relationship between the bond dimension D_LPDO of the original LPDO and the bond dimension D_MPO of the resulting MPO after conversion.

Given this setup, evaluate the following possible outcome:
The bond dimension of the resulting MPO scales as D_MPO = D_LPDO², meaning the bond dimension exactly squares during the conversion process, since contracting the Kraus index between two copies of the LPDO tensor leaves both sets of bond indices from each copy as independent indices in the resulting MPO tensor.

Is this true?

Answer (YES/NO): YES